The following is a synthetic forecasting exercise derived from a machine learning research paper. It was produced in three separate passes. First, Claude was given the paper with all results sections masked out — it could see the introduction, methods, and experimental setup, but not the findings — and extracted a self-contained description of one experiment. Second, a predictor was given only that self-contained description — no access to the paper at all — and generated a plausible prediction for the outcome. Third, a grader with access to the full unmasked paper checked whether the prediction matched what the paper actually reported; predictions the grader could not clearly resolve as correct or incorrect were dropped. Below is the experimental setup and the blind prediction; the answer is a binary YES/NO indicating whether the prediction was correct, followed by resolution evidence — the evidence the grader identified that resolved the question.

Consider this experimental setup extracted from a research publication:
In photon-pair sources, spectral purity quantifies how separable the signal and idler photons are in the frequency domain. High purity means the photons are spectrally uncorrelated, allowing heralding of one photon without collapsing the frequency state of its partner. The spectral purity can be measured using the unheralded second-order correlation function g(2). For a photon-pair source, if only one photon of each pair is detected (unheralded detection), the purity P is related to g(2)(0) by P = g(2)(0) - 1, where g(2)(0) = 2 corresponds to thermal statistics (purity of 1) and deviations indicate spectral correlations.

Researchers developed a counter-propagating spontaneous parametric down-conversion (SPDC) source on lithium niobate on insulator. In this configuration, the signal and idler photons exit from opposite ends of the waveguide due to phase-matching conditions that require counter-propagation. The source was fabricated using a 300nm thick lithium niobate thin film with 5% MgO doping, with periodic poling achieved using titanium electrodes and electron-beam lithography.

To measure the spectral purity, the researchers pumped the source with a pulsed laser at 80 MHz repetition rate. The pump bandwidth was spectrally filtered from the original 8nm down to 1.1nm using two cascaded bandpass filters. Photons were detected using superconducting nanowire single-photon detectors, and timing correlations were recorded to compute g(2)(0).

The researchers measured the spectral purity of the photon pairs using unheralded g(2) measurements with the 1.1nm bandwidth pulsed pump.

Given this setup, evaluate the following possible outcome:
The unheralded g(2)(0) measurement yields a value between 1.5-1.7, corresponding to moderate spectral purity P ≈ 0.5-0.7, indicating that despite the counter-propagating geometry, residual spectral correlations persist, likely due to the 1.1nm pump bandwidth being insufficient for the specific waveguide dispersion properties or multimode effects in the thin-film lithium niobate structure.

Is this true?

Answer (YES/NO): NO